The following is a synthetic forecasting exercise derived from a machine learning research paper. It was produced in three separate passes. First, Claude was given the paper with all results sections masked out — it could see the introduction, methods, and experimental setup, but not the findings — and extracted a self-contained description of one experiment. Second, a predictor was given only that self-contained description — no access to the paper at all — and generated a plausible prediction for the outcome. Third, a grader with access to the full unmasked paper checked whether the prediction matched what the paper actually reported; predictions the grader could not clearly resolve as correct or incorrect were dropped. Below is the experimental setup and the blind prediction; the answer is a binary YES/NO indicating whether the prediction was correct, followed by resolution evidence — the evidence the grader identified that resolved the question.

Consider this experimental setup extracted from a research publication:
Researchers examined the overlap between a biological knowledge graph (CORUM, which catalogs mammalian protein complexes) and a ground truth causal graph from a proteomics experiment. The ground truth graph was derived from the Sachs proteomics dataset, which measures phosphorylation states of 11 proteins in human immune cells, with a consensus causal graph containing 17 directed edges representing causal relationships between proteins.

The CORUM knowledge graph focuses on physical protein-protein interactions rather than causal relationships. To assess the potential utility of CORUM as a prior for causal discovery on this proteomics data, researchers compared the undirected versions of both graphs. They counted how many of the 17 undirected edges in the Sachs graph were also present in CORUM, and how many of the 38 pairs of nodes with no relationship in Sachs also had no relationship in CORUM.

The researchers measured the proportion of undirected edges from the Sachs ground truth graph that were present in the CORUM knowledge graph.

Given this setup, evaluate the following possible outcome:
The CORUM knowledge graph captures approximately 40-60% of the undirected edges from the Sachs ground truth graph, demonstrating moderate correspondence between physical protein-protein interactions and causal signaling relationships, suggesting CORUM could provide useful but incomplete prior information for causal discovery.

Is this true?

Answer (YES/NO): YES